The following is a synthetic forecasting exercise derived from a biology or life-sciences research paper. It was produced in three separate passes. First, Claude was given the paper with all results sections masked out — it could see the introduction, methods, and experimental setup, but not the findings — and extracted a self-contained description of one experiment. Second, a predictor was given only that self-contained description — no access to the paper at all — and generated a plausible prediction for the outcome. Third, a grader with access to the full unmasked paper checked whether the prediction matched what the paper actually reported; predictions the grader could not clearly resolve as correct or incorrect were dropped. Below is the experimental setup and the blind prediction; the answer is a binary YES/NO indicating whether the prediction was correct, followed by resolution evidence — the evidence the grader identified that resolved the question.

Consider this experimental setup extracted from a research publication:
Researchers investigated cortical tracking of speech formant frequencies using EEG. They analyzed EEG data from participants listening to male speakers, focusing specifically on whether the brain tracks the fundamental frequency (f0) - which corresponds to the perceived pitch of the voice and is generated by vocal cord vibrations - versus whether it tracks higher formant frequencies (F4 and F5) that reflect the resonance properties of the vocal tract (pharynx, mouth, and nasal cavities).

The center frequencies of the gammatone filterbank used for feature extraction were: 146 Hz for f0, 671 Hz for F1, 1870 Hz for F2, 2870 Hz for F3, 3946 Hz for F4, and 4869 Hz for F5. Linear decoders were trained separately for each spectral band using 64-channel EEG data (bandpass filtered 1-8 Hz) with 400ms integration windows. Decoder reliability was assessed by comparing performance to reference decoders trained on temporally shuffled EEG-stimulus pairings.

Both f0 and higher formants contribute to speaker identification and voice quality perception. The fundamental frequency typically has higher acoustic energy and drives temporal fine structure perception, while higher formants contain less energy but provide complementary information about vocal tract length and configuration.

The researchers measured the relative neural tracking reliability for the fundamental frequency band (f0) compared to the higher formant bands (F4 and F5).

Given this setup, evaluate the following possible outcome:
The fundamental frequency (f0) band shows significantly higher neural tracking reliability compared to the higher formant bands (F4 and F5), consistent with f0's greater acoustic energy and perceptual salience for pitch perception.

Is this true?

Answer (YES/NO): NO